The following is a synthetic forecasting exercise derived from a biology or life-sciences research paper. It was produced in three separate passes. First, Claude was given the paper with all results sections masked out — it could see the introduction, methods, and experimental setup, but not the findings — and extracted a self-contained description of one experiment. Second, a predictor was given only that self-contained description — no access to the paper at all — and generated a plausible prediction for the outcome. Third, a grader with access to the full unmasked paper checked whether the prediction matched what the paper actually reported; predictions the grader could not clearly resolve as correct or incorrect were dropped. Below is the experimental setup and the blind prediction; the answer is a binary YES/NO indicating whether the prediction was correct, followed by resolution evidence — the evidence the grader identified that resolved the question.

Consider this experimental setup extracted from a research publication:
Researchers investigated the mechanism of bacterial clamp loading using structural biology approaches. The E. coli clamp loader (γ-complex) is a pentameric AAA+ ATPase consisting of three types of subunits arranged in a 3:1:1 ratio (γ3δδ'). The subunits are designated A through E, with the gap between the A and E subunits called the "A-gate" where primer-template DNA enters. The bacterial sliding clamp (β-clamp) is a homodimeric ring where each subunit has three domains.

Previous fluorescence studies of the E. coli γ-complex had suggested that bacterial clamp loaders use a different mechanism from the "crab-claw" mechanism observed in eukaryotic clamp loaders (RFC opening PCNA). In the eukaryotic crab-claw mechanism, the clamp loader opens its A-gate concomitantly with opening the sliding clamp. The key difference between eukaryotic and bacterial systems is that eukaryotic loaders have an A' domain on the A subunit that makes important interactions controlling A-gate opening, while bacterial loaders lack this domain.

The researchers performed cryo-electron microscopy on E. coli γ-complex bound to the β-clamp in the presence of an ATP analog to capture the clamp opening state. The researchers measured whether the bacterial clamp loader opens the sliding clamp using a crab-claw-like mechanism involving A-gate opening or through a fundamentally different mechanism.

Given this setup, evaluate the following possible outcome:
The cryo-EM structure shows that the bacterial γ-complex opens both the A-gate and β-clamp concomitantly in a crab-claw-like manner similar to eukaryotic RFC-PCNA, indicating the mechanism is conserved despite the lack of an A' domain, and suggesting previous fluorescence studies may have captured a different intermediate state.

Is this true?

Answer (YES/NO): NO